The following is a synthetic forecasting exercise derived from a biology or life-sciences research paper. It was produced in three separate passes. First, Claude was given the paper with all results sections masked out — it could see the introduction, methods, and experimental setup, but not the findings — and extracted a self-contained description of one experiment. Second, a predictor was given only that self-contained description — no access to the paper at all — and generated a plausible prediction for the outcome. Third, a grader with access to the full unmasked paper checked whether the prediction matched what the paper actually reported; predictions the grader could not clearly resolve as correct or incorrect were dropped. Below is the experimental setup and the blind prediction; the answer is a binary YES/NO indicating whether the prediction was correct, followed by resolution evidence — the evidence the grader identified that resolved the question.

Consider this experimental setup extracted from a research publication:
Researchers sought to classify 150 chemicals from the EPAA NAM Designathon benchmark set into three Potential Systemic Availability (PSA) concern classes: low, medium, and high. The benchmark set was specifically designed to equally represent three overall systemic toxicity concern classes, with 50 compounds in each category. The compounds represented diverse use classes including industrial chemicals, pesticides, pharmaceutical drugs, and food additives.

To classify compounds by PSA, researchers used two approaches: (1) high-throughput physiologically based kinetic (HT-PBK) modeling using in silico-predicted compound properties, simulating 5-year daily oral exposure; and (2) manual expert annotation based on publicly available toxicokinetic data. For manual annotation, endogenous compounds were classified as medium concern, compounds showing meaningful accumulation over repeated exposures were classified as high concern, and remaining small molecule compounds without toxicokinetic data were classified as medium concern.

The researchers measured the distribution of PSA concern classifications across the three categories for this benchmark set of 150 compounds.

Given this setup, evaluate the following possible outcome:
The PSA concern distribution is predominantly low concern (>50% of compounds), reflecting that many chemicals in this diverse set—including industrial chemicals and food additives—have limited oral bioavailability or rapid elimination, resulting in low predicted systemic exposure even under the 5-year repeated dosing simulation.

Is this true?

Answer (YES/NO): NO